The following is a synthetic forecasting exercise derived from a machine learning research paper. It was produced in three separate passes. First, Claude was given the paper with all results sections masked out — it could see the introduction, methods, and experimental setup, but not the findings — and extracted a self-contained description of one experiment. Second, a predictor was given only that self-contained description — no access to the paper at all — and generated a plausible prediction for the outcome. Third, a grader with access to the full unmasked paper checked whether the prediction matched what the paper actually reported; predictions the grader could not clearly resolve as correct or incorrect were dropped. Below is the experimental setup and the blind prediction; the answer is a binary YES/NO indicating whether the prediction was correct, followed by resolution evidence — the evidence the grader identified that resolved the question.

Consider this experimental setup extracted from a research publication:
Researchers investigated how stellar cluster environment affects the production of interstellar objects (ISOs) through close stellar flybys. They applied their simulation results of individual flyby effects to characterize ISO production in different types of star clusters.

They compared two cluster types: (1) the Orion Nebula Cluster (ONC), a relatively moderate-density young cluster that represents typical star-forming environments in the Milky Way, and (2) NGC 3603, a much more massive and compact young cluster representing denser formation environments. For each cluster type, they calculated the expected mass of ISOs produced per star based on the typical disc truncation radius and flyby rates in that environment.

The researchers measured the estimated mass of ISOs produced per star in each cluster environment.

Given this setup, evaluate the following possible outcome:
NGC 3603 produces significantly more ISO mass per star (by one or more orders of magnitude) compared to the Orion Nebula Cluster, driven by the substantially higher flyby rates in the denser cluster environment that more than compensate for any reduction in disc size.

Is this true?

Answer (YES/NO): YES